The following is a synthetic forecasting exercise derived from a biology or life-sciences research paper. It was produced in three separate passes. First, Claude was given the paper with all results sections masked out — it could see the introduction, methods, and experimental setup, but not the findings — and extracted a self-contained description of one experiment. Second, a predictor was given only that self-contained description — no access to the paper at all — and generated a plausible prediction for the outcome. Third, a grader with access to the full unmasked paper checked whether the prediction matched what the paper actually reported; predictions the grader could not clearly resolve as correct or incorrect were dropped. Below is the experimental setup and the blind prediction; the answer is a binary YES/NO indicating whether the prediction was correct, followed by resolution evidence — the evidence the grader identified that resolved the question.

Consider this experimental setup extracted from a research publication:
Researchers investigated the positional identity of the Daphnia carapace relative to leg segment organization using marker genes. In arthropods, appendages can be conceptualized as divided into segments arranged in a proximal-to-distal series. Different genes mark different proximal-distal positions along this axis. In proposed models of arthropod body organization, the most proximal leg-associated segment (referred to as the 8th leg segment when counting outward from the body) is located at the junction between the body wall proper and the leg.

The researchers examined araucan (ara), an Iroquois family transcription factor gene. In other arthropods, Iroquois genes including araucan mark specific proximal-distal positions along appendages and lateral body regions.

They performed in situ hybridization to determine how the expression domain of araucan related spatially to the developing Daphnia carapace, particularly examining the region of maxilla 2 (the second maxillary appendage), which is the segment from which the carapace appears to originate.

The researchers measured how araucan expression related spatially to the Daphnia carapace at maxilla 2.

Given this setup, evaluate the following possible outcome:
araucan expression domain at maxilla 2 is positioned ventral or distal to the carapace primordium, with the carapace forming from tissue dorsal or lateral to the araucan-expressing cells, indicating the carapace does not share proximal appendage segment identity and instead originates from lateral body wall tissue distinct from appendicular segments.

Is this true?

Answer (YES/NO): NO